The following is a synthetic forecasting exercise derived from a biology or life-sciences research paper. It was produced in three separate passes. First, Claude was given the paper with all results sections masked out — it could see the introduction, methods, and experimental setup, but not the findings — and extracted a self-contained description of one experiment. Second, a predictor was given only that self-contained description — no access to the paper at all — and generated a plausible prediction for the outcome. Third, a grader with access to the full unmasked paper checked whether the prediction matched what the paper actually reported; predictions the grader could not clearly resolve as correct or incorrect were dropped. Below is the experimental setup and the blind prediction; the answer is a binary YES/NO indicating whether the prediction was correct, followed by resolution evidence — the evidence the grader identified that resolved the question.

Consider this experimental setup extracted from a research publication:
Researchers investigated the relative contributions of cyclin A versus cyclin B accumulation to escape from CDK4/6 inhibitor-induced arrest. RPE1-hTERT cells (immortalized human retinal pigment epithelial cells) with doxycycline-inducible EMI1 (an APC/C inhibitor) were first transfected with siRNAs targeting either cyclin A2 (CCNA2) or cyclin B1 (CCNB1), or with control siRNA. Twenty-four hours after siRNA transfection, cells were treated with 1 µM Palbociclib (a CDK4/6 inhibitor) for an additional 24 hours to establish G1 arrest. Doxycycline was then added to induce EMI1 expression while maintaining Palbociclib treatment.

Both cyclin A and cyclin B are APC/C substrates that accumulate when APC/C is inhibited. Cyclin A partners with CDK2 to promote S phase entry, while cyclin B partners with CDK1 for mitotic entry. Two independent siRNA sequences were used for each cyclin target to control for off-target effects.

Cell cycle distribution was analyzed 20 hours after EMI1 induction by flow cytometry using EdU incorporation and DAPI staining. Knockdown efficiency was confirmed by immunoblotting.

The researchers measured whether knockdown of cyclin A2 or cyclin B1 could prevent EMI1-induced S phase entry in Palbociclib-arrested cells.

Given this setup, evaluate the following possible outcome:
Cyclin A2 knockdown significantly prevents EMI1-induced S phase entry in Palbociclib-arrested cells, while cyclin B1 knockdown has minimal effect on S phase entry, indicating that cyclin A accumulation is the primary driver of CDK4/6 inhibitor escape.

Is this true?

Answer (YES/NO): NO